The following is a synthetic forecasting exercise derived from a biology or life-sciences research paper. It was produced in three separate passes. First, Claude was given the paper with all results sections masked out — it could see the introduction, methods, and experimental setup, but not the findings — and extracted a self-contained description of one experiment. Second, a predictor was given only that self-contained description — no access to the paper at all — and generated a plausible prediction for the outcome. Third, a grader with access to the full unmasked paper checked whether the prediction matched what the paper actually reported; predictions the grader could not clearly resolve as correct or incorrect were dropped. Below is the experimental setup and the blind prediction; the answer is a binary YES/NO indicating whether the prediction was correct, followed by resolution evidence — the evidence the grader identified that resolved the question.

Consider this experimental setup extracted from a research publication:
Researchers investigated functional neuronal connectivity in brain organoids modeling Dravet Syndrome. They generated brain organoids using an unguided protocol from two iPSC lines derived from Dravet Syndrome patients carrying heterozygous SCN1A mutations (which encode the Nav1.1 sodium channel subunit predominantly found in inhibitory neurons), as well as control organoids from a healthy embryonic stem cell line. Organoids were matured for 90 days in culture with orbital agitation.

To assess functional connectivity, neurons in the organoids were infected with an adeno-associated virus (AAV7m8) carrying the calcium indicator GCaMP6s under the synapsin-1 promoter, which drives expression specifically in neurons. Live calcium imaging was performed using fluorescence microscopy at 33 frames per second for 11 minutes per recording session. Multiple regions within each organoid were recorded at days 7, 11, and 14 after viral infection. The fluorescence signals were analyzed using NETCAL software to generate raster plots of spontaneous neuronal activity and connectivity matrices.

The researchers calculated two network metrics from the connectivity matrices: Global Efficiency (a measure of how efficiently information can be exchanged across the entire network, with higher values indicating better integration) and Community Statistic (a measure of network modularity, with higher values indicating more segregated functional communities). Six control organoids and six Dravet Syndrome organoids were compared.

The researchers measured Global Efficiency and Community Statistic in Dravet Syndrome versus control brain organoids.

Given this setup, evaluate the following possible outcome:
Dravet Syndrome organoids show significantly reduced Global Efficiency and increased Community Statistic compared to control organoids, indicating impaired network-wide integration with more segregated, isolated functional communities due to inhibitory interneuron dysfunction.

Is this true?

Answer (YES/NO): YES